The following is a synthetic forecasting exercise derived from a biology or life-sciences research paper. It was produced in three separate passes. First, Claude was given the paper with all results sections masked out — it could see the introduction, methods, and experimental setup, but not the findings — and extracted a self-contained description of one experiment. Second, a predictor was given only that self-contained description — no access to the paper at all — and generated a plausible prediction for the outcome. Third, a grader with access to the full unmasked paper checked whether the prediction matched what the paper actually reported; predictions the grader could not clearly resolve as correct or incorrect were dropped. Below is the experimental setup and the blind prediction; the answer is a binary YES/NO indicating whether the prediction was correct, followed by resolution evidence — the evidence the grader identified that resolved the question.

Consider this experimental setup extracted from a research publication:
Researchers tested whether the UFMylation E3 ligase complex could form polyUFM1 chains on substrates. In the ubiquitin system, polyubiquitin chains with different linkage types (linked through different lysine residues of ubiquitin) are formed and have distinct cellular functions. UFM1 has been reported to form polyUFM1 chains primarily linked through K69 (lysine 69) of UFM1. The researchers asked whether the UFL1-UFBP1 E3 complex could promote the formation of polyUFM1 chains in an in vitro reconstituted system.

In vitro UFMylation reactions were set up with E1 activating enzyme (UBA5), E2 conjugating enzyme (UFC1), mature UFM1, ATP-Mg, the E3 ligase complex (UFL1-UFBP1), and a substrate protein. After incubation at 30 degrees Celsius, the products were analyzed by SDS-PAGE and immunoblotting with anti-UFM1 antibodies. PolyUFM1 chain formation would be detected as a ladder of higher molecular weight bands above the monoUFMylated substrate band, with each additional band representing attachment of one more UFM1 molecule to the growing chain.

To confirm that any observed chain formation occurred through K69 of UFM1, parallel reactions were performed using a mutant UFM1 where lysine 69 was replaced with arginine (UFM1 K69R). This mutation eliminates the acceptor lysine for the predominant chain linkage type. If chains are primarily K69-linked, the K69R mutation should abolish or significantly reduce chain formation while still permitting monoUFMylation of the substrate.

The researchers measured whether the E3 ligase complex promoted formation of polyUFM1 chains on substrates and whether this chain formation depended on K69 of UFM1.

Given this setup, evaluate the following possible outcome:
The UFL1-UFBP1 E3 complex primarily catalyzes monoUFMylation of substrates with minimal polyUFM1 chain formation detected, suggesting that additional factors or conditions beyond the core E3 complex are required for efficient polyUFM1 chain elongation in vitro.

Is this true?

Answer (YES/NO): NO